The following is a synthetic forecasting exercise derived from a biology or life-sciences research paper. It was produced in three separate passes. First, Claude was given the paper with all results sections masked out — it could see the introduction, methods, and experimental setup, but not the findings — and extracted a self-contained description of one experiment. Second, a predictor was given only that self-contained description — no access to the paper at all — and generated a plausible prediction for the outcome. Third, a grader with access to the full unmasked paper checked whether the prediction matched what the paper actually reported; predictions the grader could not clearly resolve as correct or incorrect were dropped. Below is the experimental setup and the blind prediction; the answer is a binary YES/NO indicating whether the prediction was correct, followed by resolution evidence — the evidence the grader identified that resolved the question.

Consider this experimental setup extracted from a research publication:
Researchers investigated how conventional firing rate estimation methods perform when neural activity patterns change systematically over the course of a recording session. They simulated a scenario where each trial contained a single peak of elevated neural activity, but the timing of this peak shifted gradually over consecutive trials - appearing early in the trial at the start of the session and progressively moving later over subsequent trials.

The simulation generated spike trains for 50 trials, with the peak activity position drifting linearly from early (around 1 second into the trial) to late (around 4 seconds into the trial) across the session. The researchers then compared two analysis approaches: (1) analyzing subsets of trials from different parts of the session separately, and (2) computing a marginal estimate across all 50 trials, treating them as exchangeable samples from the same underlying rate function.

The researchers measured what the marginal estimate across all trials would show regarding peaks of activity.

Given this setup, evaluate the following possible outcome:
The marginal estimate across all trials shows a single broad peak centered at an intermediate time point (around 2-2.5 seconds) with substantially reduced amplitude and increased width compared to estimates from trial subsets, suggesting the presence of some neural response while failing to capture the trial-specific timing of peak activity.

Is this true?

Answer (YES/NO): NO